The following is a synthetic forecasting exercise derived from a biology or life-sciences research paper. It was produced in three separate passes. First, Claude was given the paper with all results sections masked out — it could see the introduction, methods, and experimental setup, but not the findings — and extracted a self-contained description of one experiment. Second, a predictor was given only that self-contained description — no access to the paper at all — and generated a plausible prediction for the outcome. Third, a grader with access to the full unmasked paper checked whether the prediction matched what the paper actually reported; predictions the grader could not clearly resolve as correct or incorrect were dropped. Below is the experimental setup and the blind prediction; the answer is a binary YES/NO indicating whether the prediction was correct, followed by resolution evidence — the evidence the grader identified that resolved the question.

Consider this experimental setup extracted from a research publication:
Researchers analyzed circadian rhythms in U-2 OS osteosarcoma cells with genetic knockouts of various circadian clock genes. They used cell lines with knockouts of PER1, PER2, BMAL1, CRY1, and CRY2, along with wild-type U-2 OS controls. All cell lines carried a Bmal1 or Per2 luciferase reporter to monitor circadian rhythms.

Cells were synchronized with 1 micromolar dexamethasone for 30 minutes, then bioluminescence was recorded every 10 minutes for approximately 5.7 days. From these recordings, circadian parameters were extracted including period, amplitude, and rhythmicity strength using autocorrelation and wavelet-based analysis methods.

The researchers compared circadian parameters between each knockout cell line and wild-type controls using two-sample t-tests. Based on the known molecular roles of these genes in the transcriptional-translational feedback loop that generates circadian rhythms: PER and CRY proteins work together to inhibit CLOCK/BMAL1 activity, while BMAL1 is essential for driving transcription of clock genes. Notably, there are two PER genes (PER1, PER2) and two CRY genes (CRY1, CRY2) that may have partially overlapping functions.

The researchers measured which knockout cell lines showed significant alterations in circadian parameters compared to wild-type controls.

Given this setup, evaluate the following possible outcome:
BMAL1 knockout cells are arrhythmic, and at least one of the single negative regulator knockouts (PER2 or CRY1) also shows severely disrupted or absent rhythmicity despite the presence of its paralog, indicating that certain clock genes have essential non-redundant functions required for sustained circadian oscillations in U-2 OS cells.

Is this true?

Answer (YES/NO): NO